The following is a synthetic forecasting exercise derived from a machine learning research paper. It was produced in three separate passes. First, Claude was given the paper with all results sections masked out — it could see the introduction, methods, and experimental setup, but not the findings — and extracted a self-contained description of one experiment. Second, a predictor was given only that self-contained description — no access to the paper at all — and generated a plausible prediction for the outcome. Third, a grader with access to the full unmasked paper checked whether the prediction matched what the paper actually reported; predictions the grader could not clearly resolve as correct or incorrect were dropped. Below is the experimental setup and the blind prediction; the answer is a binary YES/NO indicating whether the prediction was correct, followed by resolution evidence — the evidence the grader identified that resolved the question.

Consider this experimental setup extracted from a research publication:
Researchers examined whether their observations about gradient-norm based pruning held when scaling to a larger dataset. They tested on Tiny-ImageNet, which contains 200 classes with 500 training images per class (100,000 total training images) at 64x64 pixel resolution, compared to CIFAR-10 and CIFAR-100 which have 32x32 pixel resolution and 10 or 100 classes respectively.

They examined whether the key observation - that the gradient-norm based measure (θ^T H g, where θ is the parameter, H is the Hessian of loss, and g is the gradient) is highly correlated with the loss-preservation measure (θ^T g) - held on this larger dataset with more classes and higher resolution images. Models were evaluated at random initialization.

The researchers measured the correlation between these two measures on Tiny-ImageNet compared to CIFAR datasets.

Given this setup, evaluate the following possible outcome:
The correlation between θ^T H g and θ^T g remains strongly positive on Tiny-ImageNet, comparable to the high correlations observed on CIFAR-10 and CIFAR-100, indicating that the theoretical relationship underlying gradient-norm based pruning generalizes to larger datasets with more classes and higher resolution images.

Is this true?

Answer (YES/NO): YES